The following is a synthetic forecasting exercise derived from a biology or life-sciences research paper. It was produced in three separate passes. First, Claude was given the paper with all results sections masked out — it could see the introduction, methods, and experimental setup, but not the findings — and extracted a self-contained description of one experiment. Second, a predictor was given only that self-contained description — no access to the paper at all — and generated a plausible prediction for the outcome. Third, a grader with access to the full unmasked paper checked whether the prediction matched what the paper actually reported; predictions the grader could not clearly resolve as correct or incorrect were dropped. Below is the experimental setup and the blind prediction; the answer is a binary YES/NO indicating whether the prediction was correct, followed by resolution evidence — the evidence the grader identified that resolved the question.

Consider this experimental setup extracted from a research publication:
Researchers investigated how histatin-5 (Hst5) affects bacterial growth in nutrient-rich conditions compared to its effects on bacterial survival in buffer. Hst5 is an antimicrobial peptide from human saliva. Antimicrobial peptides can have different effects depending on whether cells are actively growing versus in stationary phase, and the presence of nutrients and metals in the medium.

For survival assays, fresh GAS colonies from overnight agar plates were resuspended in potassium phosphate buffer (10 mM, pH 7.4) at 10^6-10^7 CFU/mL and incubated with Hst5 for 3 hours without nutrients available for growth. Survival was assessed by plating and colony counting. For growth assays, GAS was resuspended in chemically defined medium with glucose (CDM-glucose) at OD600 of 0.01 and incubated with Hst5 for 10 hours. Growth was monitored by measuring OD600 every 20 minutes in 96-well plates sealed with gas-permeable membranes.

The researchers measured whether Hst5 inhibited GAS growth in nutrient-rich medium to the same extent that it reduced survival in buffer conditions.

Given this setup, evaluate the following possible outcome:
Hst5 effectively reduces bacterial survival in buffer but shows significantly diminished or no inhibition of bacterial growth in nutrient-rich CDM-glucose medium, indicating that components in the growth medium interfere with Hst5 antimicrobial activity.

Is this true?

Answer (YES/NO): NO